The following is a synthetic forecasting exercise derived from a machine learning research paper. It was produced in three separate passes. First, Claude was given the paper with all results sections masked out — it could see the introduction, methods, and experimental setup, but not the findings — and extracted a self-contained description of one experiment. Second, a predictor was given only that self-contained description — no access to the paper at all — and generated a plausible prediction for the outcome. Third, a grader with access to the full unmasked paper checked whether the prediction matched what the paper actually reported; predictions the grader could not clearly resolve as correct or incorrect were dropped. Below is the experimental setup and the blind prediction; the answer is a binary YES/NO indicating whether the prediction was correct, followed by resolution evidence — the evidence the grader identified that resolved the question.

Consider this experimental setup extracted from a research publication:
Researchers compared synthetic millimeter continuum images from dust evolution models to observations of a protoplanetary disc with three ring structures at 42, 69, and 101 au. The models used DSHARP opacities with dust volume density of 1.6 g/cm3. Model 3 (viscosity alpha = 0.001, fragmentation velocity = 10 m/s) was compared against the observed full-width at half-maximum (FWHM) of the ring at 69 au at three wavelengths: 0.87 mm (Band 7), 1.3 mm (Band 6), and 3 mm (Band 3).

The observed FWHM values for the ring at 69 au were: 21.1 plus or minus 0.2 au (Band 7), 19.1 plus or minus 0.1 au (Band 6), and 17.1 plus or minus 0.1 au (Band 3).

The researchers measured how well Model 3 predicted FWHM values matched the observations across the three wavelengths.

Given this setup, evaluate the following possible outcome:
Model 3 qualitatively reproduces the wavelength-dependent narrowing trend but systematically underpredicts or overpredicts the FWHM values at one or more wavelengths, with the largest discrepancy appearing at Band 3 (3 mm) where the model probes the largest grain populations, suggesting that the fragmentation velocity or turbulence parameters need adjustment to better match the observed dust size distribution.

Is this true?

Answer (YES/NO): NO